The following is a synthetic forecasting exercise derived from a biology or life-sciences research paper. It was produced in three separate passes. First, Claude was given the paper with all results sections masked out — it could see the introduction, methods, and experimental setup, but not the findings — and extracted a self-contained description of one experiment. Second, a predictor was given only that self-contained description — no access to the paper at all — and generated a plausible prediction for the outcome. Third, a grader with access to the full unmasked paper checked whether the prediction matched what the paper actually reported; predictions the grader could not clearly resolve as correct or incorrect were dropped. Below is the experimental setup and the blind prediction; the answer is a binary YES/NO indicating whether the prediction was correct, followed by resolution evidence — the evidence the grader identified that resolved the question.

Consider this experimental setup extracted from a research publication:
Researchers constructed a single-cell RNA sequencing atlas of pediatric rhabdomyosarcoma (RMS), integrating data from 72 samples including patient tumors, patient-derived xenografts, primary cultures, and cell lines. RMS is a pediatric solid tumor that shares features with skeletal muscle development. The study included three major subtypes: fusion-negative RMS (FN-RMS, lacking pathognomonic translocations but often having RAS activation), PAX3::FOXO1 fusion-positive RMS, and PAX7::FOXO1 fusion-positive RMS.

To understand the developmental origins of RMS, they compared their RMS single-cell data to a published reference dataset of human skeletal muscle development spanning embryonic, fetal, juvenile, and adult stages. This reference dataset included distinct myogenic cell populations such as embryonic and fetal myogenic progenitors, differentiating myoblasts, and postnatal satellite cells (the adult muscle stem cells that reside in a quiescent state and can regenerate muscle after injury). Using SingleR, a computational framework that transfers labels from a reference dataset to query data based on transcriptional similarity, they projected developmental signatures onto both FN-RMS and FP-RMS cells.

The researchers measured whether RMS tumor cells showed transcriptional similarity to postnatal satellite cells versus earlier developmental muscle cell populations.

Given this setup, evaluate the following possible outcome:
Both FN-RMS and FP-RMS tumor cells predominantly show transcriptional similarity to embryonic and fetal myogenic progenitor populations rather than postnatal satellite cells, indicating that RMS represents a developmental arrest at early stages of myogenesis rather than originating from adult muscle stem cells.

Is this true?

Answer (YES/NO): YES